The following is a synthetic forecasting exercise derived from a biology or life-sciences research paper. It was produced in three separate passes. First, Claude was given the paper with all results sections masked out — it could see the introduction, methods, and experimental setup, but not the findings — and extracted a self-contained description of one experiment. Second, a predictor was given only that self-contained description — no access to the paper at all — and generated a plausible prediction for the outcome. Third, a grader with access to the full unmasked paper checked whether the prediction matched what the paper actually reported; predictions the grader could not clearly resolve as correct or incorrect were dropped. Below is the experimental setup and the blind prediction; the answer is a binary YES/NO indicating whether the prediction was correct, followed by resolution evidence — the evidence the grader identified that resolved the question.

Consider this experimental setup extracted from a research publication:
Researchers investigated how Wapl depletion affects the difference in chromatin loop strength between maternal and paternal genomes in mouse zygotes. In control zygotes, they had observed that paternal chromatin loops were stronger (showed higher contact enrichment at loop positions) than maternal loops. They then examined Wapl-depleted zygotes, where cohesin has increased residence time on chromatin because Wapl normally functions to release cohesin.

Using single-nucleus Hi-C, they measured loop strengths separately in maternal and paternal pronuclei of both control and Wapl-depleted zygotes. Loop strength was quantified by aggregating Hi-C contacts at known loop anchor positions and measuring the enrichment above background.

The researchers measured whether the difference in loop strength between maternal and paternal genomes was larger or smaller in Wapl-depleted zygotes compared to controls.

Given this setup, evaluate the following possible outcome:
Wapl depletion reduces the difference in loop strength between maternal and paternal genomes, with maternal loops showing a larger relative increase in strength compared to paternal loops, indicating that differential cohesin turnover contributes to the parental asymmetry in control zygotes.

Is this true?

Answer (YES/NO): NO